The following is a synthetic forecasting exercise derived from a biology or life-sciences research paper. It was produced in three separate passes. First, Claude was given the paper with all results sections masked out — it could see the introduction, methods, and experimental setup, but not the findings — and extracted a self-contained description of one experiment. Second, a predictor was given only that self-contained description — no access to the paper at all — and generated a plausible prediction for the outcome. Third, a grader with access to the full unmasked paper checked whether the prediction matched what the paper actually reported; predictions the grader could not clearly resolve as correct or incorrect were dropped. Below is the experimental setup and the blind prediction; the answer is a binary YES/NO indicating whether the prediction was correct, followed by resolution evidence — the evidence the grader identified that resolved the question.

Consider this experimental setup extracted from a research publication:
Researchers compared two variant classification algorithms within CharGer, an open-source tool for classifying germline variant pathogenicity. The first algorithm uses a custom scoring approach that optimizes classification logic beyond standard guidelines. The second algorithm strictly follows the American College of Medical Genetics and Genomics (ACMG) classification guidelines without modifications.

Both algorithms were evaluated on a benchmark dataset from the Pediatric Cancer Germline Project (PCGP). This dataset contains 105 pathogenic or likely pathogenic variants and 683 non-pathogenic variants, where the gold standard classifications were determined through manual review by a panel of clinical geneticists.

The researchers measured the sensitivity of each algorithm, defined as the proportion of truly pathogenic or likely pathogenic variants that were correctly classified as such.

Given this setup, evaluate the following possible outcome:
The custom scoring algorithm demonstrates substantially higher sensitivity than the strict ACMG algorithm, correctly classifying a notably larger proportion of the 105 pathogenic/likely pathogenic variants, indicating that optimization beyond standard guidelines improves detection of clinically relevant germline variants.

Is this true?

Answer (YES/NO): YES